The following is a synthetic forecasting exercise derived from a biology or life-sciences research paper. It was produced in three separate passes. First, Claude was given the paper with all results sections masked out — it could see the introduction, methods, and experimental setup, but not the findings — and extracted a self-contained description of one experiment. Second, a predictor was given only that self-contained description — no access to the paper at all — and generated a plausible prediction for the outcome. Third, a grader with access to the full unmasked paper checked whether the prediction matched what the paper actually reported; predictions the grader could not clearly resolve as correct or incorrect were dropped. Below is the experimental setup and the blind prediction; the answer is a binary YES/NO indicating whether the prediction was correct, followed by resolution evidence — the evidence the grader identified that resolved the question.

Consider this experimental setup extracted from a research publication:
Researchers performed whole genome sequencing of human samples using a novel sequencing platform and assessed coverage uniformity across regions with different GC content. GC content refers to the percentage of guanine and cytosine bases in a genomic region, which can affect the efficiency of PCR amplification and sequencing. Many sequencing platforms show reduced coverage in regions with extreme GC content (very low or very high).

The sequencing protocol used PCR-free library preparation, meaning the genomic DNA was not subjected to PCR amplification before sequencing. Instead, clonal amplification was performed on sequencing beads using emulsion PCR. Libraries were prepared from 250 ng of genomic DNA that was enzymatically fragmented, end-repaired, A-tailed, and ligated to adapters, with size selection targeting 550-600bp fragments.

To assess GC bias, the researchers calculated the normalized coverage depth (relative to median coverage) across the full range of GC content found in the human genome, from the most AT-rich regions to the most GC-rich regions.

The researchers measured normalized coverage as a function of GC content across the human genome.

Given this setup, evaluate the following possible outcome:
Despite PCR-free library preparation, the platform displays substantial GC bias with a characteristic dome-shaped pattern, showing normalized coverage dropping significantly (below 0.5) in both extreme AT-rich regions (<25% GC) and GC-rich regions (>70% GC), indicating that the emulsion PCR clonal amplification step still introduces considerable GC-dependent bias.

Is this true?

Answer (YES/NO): NO